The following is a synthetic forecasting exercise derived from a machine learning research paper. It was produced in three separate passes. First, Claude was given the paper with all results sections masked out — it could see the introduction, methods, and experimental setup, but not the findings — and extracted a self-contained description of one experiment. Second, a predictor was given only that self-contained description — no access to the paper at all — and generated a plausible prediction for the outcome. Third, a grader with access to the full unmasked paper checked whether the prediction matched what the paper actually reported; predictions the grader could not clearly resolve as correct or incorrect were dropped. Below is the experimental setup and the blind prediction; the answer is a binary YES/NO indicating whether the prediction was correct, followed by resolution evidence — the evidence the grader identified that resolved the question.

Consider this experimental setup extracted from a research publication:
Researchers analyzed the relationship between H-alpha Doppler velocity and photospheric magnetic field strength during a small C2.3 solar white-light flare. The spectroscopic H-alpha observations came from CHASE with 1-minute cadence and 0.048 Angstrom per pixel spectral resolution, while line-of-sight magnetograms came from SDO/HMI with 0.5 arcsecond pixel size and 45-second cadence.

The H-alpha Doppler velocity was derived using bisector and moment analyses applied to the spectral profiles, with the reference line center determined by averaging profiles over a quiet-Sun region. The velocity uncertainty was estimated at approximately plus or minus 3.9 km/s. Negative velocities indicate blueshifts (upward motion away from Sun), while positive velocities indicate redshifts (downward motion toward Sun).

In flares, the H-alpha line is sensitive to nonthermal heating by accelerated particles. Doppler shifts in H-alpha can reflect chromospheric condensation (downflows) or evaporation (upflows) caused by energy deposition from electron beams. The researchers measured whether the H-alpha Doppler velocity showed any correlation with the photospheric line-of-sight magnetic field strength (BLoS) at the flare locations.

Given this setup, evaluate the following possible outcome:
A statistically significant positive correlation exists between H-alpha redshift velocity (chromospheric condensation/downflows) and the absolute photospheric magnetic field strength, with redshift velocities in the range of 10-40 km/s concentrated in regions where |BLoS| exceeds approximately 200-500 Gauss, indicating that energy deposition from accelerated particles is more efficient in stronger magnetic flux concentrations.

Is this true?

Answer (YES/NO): NO